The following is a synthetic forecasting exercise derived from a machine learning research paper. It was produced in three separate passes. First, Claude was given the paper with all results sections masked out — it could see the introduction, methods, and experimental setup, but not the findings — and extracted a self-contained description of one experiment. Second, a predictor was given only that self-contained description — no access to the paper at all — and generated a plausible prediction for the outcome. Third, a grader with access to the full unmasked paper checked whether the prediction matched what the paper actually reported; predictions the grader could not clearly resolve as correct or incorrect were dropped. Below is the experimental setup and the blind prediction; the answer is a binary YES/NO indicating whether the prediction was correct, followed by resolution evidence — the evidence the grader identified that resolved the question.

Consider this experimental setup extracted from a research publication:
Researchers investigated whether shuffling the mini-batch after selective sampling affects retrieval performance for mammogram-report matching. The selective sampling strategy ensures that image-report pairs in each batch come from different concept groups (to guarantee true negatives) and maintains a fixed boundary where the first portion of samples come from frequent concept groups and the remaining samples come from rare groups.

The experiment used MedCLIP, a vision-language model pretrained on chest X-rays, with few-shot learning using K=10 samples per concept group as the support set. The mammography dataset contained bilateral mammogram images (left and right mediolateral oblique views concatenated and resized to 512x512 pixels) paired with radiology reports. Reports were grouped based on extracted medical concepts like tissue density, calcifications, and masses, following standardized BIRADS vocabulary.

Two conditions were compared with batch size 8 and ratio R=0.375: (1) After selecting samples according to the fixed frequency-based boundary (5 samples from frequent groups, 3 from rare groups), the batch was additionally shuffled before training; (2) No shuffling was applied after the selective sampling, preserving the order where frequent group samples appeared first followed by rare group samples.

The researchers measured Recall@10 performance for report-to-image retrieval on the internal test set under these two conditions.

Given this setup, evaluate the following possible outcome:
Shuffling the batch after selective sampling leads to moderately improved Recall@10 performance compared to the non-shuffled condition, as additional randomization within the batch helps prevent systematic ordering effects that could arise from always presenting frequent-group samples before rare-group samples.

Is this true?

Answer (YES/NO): NO